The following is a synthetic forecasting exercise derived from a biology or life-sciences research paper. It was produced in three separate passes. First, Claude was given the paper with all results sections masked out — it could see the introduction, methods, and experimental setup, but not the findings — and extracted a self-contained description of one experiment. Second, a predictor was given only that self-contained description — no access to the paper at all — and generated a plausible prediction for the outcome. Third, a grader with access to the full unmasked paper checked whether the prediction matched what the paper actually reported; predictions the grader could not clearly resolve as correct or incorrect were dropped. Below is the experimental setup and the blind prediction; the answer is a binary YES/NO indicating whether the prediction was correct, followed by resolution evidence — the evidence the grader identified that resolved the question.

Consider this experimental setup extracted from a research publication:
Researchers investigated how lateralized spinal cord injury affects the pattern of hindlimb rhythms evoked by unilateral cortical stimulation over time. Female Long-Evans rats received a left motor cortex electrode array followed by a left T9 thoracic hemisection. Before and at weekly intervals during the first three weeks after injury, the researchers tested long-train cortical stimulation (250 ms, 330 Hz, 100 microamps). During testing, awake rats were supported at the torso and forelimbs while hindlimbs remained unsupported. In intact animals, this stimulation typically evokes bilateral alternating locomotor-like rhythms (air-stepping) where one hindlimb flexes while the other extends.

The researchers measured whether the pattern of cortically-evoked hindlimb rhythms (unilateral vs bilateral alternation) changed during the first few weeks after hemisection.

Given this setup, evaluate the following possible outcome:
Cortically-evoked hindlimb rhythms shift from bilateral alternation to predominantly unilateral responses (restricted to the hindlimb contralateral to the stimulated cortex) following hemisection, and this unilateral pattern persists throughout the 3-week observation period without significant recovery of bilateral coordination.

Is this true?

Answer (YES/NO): NO